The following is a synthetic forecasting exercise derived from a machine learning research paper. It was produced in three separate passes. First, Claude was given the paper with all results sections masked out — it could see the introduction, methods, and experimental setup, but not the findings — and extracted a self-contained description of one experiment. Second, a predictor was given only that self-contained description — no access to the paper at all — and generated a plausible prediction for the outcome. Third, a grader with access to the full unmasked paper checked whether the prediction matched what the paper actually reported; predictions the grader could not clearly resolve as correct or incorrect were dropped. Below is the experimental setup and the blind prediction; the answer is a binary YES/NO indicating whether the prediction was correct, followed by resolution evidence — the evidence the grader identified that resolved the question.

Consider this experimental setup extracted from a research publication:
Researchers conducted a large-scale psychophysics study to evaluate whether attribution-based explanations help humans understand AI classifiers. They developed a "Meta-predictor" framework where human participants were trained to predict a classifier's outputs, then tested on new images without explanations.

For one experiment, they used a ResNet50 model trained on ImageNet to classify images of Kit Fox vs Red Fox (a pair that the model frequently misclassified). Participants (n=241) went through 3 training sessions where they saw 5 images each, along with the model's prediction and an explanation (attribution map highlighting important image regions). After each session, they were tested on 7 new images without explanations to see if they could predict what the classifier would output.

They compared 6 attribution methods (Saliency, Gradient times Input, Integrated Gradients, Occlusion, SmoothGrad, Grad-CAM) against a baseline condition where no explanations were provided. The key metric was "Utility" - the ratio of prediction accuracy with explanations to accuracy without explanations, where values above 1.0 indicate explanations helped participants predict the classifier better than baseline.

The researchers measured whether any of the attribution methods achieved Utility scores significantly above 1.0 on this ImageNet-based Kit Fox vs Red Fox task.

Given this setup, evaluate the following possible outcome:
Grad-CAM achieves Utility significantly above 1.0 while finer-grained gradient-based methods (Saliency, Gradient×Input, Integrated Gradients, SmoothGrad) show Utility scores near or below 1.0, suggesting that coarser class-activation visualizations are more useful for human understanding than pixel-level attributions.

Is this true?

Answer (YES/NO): NO